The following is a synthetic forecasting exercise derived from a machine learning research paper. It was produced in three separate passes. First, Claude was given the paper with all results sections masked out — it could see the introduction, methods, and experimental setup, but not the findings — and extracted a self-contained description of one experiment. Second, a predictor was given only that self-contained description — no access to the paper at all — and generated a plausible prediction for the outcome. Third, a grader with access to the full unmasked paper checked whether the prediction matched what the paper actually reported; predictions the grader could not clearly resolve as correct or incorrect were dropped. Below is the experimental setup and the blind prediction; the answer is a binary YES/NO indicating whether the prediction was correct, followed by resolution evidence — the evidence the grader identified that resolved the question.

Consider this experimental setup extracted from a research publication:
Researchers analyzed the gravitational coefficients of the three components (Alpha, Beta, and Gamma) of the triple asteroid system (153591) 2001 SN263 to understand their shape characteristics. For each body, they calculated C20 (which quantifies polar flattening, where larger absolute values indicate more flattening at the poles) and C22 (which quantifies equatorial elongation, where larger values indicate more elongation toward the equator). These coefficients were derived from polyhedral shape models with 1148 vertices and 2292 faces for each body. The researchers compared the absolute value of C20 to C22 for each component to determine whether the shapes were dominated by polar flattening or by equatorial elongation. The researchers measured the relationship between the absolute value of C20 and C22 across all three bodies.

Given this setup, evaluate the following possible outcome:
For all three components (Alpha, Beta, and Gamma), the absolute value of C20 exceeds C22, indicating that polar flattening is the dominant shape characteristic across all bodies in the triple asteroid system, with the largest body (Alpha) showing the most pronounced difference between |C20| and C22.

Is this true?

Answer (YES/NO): NO